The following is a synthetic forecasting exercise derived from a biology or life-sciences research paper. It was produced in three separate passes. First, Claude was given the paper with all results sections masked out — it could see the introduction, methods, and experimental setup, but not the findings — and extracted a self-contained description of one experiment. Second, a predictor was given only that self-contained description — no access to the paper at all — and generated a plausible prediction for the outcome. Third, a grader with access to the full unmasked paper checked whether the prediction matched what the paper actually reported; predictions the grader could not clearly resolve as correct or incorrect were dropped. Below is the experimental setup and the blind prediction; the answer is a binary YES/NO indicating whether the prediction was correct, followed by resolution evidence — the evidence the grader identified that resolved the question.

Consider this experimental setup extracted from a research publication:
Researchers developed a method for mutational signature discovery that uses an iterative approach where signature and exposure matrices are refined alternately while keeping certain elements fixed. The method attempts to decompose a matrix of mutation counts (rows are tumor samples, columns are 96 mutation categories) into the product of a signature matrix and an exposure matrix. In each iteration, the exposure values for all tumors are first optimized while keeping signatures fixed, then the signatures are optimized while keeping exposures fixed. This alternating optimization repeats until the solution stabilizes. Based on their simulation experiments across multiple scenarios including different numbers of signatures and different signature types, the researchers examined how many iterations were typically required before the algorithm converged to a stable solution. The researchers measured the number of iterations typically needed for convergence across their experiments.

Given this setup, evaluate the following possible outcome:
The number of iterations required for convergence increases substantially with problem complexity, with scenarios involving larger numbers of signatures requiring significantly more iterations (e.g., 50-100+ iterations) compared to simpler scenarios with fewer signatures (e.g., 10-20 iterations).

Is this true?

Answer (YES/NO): NO